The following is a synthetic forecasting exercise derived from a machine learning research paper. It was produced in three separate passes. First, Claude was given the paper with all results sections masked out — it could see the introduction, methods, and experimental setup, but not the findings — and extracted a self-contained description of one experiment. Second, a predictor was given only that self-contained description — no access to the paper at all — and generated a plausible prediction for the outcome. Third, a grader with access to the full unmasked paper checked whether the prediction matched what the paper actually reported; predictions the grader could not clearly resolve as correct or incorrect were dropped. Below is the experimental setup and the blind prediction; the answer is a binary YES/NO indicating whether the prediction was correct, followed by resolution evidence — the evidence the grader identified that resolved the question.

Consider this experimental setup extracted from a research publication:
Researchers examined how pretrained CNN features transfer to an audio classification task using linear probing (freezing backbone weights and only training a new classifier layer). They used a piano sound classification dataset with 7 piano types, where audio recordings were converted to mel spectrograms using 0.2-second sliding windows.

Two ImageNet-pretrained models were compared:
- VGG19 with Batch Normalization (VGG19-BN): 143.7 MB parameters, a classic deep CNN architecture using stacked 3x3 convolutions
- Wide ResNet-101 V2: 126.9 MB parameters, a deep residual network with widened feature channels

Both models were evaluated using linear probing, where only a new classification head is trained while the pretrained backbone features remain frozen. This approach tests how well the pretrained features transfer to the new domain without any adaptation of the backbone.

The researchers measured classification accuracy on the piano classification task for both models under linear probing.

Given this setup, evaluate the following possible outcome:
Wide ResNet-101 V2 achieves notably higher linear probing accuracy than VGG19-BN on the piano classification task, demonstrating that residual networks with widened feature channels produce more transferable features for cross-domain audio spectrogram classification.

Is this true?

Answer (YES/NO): NO